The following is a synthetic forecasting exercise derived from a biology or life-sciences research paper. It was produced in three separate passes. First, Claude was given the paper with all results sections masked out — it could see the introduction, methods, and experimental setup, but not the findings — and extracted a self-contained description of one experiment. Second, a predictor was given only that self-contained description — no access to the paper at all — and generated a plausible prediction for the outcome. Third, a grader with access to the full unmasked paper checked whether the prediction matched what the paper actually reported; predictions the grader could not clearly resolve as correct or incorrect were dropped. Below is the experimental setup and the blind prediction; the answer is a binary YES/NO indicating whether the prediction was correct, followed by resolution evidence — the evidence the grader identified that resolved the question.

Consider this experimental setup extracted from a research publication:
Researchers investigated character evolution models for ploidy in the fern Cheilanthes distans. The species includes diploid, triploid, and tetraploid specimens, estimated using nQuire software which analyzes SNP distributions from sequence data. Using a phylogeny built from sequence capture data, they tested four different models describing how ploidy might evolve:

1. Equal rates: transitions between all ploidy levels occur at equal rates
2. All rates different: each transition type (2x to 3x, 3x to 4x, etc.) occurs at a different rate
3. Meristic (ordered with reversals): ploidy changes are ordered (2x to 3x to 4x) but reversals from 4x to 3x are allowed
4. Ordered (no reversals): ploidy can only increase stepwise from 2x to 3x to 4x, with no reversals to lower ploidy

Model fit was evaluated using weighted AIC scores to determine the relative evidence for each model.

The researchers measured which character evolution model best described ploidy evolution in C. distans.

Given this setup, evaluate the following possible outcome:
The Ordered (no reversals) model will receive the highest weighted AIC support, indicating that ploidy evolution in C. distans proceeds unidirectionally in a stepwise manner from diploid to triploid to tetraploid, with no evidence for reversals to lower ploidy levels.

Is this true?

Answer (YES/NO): NO